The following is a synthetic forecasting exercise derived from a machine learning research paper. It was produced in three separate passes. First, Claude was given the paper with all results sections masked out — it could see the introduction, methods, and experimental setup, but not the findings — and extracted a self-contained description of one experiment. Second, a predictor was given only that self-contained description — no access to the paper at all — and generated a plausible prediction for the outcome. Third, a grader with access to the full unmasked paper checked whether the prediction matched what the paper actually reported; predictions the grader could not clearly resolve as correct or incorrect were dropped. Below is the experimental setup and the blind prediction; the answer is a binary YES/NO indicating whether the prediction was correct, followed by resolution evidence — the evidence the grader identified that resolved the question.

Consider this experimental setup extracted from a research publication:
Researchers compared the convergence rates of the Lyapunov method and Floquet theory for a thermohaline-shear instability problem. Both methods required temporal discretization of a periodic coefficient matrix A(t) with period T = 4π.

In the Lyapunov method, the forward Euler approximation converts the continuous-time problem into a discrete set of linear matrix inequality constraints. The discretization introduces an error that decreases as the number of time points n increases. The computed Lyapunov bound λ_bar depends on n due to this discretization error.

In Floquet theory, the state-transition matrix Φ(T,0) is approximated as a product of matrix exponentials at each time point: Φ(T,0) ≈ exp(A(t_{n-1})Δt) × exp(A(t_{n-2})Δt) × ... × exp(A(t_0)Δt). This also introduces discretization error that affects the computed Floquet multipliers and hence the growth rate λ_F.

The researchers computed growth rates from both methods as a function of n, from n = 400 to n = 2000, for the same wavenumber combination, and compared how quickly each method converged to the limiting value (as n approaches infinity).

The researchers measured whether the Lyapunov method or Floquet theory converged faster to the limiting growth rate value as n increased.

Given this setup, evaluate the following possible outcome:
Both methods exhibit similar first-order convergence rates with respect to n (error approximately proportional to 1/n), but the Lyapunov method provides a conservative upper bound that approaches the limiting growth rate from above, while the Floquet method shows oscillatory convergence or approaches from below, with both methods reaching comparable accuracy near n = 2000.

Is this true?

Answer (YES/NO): NO